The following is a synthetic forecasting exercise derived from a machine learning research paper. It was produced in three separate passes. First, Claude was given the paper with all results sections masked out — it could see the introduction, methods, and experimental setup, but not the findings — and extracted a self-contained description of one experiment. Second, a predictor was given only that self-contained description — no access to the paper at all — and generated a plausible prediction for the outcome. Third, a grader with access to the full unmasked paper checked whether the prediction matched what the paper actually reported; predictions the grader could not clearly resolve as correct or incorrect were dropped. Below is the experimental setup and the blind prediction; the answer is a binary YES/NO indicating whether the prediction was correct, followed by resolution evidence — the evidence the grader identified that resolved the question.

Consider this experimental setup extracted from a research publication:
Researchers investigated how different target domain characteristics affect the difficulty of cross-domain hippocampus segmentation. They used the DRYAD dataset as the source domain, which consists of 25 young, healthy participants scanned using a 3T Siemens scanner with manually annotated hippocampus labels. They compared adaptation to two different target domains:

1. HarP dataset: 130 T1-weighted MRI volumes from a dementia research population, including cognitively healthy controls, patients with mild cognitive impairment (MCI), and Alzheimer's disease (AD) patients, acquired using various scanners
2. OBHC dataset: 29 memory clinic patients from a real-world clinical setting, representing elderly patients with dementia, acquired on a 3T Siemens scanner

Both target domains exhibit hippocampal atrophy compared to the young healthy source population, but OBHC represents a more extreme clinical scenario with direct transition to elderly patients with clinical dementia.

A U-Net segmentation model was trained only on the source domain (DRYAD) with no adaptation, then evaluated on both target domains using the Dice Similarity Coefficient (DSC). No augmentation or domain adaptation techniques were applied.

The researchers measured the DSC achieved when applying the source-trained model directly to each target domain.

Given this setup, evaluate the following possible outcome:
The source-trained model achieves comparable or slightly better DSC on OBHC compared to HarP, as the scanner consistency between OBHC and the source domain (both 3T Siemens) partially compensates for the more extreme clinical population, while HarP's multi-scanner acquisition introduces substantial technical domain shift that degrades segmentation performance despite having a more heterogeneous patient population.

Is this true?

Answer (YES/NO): NO